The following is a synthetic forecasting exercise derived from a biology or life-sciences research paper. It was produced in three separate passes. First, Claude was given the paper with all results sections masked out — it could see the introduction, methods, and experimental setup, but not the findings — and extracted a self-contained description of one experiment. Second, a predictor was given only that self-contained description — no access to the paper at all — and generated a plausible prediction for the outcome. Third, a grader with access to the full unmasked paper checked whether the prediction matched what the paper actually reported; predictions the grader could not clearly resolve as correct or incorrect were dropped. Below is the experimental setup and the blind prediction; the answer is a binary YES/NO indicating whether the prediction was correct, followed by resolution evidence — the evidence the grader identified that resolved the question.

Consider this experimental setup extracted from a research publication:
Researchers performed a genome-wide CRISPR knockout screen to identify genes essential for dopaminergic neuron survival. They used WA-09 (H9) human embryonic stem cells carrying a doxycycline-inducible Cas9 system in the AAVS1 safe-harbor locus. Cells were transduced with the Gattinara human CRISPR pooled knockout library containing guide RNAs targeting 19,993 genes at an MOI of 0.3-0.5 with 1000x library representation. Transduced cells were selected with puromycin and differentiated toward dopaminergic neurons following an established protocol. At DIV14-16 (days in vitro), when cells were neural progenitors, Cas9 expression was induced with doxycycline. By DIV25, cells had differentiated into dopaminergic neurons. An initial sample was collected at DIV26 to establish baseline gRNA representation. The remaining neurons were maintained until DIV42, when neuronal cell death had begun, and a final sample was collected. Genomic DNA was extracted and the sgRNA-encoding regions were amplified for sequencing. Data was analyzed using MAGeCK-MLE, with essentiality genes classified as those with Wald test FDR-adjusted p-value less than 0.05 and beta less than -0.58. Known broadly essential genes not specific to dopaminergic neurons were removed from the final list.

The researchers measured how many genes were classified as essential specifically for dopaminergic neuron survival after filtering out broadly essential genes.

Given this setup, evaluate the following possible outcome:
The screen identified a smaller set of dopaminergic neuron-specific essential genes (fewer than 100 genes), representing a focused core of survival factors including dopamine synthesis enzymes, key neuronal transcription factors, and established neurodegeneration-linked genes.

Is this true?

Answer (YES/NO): NO